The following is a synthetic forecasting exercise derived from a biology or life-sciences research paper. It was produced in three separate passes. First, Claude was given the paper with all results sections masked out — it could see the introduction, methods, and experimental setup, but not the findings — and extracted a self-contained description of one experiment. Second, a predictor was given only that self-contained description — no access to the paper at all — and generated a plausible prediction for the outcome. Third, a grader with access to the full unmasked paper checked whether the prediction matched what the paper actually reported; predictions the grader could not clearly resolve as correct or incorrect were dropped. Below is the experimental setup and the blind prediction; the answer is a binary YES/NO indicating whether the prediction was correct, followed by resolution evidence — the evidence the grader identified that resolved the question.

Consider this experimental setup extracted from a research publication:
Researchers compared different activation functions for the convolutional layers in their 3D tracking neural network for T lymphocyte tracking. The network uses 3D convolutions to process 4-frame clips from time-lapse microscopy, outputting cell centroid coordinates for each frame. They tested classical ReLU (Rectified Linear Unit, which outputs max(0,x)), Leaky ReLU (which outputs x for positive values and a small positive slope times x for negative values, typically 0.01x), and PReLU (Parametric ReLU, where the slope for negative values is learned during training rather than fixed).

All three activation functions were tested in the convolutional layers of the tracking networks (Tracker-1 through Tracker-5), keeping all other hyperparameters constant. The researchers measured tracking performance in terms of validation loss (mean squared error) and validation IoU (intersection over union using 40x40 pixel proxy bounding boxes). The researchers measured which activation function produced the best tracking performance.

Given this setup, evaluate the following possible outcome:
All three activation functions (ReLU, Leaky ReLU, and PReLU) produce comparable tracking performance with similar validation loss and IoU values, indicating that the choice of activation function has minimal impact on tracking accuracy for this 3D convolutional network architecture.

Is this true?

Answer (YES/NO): NO